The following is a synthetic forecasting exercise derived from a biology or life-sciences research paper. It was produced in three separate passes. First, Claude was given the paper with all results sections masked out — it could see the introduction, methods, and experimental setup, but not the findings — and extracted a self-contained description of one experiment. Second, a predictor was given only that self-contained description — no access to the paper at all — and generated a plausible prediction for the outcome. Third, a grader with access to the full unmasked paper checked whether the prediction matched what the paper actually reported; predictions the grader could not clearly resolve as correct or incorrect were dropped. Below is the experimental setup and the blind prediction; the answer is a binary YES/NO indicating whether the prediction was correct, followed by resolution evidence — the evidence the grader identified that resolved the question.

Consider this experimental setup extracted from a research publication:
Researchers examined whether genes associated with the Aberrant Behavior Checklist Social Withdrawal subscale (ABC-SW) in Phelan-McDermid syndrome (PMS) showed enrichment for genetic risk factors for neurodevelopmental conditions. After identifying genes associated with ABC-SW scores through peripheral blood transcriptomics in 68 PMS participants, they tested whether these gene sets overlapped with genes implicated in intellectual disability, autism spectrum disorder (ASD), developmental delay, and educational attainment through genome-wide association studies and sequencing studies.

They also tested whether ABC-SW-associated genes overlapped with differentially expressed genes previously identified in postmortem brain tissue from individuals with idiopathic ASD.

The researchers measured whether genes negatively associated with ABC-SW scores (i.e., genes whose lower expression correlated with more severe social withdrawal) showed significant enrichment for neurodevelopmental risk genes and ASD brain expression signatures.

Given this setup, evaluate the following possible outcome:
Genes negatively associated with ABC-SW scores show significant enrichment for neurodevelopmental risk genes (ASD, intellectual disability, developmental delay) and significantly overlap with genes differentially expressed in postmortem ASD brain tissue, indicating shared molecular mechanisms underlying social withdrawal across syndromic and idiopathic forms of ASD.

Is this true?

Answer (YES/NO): YES